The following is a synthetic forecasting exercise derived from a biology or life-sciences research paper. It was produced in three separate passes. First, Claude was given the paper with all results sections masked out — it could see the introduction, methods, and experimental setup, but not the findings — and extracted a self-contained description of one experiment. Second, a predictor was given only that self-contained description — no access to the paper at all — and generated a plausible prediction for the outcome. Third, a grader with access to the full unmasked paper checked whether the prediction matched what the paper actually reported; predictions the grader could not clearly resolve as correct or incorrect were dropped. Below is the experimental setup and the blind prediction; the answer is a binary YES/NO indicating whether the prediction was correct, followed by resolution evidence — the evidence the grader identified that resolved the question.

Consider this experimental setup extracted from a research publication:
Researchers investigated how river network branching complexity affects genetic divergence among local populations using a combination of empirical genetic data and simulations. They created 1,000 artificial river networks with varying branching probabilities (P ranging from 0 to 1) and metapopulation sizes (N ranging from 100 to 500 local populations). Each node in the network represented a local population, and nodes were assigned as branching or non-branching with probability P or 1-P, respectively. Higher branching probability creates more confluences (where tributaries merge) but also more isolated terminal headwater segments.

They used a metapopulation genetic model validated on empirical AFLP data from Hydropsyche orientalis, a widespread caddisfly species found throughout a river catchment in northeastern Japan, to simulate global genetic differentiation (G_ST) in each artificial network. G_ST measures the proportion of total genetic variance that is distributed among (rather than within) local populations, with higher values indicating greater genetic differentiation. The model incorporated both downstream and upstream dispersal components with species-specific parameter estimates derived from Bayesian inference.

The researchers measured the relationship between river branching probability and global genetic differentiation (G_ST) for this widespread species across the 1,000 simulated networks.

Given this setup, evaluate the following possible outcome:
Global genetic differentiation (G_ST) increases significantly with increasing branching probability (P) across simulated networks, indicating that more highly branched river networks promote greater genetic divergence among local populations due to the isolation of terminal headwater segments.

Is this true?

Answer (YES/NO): NO